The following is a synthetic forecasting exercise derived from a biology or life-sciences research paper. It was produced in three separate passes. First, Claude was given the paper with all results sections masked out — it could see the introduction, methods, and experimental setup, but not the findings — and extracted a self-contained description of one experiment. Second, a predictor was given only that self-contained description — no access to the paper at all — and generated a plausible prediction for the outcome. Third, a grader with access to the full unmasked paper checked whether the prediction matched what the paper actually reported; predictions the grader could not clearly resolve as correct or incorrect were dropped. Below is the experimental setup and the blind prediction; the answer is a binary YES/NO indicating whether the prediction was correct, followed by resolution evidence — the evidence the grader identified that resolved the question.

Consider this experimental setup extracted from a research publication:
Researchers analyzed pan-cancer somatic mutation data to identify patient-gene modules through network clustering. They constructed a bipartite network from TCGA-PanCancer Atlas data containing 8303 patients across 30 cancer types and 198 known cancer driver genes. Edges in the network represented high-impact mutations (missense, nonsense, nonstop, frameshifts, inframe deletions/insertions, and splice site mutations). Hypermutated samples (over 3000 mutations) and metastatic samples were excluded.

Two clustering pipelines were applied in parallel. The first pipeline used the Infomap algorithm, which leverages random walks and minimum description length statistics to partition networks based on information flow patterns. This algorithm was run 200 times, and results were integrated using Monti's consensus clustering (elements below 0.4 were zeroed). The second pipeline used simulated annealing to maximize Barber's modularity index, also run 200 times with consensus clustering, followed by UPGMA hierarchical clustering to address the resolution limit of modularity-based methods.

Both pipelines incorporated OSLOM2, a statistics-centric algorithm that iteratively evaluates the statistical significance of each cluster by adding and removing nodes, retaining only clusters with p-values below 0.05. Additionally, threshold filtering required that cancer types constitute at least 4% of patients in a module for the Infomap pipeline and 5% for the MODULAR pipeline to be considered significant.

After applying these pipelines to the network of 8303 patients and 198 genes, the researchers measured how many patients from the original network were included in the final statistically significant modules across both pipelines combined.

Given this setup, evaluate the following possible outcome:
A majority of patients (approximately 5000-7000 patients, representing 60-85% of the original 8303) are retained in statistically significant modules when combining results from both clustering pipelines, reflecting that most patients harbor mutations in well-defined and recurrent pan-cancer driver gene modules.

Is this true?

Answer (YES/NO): NO